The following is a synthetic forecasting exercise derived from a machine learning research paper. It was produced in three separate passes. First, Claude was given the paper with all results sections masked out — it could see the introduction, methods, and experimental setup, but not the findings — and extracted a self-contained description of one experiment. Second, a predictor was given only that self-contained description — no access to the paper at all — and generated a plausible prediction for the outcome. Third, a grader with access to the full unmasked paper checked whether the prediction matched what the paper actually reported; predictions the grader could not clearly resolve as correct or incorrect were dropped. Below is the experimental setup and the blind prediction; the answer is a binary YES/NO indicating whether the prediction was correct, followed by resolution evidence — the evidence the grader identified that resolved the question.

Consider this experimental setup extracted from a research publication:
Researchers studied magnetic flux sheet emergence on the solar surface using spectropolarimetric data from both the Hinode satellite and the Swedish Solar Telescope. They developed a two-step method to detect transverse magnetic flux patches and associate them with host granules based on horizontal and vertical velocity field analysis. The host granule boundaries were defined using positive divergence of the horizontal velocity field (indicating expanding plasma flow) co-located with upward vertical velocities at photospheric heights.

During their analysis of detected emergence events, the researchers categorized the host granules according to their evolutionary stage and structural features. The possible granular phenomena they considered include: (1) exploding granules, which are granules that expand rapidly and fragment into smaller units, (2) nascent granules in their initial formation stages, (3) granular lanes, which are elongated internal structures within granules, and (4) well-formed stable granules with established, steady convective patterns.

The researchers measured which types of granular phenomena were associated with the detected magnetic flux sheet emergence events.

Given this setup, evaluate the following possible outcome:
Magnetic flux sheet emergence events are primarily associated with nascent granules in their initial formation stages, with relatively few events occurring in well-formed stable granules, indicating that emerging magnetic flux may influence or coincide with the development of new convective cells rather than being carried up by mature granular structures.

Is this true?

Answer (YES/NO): NO